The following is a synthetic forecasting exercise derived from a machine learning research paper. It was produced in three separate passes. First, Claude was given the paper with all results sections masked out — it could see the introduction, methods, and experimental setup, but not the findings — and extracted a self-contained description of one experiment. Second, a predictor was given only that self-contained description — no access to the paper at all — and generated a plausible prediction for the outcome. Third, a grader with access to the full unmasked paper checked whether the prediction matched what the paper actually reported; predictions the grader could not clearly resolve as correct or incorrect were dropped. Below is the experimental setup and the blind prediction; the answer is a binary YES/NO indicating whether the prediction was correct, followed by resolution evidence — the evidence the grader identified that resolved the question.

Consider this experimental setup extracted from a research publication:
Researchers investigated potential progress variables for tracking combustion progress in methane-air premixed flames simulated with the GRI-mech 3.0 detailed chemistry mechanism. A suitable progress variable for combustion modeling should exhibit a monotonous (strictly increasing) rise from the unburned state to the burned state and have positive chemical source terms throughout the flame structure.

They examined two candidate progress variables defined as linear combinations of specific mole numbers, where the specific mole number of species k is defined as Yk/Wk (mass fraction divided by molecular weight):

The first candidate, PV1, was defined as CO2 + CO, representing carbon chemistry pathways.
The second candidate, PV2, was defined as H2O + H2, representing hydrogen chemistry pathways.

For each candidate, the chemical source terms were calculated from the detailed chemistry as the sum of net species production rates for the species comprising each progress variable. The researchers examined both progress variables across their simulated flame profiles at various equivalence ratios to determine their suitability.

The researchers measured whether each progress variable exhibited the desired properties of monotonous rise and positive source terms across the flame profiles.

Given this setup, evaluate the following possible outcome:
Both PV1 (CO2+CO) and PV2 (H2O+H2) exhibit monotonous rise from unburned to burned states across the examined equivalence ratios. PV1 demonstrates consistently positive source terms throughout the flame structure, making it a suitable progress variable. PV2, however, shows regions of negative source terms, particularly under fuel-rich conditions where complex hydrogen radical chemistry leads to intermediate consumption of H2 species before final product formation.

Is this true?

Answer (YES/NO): NO